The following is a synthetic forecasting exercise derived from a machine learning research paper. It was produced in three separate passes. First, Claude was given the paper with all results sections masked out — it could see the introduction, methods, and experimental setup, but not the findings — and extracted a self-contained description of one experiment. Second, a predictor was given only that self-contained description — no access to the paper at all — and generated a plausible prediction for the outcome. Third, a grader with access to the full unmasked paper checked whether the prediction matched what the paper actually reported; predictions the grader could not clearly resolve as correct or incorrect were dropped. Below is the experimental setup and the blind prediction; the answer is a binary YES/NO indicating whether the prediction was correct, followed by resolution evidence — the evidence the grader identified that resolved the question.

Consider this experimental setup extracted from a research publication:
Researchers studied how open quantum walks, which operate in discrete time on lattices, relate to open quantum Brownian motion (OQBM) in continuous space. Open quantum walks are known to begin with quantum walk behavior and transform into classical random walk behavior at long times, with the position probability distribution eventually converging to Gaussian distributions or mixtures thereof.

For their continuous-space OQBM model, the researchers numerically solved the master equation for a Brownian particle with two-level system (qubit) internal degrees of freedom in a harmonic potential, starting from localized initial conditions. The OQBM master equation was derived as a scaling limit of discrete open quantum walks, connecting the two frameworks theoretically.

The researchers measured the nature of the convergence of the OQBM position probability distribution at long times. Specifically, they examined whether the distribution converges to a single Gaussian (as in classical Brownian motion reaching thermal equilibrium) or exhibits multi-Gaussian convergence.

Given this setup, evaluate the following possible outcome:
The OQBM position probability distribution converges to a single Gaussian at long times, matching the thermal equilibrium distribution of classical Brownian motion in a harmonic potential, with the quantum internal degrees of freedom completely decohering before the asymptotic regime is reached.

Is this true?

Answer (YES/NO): NO